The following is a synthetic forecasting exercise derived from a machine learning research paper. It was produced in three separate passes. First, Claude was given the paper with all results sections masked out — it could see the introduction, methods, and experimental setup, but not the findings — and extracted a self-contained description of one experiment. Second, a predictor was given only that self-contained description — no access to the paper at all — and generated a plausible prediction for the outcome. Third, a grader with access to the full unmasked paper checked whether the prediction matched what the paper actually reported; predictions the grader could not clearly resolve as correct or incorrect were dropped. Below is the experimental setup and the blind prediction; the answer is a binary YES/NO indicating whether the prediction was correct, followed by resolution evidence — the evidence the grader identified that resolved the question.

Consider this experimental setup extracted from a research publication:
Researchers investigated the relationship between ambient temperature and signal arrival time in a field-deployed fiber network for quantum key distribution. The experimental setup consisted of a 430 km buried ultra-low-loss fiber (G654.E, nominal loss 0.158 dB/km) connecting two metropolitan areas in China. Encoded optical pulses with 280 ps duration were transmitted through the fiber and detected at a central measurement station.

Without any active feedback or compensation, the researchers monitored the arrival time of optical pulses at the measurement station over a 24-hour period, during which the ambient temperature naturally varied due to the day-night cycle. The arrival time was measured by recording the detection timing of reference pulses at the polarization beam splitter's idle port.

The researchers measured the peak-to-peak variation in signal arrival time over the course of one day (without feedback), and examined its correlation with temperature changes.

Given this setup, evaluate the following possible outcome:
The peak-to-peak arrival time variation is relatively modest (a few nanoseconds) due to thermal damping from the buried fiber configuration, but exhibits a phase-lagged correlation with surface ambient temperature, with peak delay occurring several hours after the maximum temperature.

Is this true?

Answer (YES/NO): NO